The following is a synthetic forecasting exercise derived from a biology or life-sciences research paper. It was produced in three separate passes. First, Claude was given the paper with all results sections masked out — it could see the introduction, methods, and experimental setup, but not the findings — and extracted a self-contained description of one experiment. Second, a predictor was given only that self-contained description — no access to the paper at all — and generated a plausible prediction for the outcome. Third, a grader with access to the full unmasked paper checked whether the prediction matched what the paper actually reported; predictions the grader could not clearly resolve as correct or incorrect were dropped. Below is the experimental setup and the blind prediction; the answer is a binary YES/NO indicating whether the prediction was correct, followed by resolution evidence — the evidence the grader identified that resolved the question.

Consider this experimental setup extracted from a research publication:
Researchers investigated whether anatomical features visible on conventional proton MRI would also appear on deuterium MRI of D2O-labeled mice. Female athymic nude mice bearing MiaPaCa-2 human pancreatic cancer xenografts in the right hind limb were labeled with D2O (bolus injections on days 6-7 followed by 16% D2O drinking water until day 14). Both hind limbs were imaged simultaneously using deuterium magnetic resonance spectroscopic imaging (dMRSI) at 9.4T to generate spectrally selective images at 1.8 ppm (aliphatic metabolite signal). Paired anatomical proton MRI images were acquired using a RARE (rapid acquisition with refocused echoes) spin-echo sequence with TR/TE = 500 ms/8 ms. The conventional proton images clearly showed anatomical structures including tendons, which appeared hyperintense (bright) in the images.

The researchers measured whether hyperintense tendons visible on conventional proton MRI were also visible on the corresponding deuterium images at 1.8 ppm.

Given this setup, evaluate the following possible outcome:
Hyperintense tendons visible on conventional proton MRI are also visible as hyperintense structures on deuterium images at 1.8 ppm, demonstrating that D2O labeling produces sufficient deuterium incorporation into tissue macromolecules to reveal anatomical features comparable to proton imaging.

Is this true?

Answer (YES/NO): NO